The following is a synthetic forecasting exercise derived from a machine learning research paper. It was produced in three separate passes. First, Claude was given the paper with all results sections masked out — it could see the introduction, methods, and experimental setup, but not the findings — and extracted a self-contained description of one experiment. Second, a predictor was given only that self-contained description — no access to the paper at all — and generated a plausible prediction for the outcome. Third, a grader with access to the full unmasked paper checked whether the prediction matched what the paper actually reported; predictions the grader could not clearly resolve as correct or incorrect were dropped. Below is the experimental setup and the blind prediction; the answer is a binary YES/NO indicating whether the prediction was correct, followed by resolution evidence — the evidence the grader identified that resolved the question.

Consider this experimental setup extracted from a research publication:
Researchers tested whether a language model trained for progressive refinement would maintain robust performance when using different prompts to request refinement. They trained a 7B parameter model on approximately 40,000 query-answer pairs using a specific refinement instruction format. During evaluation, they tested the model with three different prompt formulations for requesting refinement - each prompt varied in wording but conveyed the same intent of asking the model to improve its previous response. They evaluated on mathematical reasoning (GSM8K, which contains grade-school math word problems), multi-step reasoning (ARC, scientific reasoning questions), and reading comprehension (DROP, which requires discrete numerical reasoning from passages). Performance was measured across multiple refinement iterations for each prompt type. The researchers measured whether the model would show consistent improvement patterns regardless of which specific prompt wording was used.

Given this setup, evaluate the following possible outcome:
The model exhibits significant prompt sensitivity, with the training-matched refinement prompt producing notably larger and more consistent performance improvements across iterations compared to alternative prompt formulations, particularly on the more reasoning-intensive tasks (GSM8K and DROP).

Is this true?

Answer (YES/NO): NO